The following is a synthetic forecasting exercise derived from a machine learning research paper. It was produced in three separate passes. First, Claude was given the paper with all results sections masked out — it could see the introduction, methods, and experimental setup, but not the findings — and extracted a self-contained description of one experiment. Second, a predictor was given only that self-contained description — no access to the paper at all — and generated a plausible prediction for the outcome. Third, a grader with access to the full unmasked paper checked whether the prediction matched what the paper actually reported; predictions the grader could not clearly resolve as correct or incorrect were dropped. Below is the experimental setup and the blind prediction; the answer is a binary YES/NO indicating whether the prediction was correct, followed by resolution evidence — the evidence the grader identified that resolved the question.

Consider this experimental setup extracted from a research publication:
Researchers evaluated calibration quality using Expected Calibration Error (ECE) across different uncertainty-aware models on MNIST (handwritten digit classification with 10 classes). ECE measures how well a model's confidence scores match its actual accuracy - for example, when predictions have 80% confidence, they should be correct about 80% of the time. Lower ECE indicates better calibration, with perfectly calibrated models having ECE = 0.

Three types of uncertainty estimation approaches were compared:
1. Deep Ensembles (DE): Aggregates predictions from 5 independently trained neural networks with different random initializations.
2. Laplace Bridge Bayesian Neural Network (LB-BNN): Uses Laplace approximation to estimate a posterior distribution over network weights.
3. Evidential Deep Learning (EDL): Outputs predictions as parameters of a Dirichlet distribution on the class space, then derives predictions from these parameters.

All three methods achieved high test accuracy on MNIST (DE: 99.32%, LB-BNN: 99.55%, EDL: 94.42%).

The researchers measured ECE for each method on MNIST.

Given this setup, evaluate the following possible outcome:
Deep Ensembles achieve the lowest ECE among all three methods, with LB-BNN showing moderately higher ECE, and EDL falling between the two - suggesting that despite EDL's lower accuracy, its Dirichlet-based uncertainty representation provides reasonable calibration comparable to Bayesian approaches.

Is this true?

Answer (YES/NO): NO